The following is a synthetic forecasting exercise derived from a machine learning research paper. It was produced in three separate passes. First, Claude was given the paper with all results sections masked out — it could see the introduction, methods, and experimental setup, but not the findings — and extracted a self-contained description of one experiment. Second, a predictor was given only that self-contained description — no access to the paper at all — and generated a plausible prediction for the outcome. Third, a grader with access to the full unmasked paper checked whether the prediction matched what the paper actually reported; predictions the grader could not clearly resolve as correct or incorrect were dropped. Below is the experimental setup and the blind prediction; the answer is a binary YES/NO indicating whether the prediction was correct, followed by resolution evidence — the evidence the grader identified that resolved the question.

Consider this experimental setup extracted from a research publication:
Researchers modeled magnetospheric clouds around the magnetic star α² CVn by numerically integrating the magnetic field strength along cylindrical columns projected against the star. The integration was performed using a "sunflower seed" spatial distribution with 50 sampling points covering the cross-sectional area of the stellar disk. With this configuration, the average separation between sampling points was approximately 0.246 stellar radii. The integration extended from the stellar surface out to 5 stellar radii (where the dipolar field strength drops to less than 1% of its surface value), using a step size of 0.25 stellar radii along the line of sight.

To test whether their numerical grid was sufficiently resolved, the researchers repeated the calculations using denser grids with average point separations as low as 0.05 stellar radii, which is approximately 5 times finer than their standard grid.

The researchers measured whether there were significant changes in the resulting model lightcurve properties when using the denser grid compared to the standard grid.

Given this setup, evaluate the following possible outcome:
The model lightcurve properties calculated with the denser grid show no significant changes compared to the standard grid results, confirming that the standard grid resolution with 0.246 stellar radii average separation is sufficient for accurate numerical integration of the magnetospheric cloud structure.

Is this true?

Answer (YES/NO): YES